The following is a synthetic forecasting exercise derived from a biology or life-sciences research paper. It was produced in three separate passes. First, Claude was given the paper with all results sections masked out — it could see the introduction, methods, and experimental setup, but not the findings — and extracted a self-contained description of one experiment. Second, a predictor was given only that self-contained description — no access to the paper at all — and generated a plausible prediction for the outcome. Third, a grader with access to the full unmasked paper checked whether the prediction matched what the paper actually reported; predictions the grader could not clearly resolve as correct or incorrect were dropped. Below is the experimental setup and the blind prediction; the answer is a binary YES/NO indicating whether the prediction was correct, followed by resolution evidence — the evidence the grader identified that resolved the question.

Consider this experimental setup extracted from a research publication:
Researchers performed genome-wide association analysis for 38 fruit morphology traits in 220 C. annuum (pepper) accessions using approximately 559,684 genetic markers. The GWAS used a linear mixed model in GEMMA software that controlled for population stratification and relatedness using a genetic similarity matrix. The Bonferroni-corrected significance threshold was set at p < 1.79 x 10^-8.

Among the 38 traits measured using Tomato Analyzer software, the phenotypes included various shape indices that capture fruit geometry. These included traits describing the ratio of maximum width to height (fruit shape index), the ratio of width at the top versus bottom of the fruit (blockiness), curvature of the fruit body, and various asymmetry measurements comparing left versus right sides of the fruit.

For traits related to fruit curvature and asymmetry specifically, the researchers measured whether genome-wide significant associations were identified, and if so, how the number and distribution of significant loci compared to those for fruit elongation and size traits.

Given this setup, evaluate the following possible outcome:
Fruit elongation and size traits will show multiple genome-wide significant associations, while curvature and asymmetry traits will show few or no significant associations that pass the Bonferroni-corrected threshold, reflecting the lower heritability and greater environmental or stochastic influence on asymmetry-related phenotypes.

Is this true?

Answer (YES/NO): NO